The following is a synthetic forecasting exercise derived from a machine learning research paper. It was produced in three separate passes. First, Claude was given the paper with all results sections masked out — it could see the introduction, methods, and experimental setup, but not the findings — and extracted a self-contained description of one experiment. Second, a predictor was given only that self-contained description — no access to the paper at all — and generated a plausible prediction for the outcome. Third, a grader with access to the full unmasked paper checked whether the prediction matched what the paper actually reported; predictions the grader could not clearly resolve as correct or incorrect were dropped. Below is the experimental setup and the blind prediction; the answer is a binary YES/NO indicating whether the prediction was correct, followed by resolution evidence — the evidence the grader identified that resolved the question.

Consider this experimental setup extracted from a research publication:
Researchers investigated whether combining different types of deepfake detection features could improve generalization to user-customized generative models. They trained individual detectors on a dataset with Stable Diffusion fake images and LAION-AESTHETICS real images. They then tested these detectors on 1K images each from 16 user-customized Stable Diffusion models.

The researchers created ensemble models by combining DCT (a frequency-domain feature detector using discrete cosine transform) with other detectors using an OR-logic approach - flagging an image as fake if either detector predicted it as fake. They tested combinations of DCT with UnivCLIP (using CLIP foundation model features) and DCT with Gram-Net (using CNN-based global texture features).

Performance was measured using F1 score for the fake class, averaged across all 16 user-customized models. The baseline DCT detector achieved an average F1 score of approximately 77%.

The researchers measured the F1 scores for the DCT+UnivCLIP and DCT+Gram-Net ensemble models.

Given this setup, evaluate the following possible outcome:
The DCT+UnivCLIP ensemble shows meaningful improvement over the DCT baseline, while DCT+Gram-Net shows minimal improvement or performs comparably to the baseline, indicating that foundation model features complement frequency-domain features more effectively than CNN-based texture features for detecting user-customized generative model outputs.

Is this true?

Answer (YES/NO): NO